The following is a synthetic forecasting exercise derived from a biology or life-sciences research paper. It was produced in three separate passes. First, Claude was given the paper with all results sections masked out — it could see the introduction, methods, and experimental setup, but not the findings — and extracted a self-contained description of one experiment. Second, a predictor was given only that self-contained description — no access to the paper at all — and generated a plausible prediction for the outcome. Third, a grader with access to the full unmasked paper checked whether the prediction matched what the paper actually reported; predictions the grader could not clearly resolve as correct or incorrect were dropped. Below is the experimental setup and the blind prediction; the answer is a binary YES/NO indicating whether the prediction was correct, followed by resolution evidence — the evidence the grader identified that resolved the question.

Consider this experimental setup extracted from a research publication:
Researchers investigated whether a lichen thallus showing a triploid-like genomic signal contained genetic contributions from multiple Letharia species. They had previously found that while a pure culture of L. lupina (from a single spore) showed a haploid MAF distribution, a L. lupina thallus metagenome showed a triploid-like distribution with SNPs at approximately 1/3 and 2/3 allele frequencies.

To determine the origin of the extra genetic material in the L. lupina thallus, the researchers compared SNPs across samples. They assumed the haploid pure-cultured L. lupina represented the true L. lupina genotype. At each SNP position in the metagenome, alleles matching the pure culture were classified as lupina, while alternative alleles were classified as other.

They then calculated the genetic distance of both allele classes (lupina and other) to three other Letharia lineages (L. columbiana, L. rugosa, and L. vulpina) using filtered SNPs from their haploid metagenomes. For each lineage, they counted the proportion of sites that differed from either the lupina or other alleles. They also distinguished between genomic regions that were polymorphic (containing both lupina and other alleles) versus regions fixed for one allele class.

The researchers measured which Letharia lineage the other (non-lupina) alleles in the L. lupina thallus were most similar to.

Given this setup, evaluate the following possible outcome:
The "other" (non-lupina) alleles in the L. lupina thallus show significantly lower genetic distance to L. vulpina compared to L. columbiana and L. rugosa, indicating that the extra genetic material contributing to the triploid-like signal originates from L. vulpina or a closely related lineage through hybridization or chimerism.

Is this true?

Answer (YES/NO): NO